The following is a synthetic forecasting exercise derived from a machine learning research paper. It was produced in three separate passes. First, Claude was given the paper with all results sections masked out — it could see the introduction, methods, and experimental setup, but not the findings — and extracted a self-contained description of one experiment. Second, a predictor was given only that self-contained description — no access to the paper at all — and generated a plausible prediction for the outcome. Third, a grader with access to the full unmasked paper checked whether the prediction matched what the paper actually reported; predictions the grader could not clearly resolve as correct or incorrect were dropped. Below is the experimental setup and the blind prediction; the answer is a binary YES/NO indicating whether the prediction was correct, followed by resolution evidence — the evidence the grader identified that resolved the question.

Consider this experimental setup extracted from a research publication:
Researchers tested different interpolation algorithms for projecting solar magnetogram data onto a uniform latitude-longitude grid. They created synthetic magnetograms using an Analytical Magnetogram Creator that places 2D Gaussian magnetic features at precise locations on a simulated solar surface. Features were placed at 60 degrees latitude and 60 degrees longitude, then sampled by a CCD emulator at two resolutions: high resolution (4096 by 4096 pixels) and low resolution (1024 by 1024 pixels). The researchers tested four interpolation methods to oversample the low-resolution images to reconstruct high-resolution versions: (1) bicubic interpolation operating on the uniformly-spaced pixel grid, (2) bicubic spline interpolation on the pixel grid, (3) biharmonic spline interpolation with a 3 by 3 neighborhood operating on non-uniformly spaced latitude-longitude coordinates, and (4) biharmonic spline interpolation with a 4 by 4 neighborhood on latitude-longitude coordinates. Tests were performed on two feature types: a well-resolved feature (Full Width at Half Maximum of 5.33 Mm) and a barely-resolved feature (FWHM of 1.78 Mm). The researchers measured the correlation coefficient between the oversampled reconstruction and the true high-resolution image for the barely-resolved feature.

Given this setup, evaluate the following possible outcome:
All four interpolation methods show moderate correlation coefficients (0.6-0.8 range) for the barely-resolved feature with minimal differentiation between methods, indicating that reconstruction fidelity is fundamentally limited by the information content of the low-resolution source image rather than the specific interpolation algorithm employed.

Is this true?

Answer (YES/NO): NO